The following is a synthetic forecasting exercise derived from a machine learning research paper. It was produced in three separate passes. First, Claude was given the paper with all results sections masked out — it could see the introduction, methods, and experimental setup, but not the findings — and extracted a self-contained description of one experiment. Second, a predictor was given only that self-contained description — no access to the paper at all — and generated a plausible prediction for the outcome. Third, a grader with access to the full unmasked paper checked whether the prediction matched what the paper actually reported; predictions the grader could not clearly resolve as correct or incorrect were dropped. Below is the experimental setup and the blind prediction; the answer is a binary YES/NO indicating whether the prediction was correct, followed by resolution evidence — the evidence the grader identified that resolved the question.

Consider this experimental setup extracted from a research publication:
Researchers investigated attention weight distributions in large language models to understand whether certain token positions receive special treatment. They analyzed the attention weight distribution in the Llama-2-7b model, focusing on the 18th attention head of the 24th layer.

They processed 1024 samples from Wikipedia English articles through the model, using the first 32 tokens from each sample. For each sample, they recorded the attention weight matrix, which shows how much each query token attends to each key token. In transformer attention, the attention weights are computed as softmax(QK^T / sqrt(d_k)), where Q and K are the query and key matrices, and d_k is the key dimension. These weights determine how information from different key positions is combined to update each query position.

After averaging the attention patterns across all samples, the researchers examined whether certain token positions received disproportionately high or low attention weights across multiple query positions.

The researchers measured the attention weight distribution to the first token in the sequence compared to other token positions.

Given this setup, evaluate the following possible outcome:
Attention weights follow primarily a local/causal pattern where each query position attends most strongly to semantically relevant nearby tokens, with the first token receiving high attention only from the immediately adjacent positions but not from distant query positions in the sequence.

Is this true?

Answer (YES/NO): NO